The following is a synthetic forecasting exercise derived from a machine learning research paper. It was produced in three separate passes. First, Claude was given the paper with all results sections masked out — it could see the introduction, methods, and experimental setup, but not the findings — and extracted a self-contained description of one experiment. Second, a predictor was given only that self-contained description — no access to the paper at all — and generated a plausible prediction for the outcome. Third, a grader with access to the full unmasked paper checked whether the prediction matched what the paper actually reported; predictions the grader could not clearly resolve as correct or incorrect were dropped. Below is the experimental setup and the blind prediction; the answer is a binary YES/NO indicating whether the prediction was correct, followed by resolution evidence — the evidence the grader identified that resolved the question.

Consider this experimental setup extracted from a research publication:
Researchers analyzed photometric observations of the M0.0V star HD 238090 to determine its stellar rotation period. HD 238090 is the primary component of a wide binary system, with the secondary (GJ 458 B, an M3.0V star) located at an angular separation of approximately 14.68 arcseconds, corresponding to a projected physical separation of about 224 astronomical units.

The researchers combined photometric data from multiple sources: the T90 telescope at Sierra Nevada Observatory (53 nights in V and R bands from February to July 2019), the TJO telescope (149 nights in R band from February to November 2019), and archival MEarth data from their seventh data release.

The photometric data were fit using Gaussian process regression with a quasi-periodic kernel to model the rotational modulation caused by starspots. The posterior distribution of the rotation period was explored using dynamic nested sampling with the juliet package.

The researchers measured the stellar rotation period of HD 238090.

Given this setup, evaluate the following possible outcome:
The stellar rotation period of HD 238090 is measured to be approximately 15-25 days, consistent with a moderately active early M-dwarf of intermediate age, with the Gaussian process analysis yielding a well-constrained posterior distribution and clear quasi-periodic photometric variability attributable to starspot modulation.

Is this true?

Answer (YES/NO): NO